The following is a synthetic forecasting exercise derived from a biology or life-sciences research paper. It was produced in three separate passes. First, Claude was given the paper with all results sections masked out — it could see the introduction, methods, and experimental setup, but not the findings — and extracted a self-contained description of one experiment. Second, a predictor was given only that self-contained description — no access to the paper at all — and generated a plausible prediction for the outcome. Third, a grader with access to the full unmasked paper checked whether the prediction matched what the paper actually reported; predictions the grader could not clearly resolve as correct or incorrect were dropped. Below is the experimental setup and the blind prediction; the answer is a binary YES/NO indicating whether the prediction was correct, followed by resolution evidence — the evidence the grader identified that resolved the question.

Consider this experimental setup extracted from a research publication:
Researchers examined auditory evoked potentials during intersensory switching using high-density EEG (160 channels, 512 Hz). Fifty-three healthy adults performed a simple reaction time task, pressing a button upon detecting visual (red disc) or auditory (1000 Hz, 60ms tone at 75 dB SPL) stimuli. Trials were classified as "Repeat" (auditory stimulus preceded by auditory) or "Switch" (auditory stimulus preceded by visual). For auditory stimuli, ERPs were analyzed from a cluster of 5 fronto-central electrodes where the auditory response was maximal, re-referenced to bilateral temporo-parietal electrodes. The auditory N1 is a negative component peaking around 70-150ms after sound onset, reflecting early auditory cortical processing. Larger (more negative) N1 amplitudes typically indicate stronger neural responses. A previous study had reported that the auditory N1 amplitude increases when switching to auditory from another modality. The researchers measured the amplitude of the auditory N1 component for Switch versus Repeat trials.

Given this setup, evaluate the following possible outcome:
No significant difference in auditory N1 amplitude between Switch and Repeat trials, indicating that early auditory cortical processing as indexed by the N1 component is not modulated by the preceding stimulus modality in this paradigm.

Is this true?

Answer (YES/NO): YES